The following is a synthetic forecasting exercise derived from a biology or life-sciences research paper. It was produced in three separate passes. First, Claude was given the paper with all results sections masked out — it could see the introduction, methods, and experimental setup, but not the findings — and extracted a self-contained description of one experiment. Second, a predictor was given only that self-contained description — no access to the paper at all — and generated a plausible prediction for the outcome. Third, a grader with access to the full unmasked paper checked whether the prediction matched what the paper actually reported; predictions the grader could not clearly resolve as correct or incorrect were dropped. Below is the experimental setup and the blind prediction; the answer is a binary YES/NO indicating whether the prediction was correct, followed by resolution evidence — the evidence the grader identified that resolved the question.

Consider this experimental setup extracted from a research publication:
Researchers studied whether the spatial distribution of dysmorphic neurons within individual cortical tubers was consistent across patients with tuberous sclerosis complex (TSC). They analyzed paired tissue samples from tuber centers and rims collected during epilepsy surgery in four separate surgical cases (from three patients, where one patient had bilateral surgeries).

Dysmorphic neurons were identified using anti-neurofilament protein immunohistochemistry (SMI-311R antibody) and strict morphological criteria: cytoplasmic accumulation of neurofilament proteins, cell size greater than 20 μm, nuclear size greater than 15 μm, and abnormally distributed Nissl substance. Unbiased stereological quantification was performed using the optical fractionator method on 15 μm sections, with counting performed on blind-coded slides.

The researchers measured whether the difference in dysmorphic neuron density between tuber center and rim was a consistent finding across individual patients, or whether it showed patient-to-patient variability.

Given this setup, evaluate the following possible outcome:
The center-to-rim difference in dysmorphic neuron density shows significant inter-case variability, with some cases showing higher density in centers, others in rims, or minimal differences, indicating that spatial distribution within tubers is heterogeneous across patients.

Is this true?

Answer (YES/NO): NO